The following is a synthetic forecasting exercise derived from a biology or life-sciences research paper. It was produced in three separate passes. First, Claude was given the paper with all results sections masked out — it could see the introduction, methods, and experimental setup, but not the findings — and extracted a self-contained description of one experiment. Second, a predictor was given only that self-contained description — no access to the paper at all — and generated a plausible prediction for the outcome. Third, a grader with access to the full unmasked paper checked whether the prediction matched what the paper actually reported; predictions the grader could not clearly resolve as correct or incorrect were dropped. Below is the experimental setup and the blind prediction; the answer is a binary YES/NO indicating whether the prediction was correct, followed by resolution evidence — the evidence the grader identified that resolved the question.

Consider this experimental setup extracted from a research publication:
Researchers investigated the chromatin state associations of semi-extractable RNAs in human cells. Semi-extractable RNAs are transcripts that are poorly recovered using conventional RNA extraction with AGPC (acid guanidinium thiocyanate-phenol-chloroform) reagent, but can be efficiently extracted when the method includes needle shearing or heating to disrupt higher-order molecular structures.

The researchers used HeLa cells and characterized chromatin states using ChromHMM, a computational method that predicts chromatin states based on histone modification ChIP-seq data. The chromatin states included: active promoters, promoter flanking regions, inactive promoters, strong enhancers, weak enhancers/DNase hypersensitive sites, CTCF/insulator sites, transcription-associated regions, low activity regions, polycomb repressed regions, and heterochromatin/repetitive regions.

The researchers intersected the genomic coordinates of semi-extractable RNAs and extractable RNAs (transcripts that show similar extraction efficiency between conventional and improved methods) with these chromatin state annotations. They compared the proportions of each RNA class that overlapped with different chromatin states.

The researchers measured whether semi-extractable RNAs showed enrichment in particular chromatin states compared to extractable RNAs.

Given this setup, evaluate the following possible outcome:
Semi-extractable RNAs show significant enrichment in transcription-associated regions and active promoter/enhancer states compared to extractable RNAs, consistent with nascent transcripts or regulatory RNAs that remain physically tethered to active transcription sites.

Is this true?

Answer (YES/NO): NO